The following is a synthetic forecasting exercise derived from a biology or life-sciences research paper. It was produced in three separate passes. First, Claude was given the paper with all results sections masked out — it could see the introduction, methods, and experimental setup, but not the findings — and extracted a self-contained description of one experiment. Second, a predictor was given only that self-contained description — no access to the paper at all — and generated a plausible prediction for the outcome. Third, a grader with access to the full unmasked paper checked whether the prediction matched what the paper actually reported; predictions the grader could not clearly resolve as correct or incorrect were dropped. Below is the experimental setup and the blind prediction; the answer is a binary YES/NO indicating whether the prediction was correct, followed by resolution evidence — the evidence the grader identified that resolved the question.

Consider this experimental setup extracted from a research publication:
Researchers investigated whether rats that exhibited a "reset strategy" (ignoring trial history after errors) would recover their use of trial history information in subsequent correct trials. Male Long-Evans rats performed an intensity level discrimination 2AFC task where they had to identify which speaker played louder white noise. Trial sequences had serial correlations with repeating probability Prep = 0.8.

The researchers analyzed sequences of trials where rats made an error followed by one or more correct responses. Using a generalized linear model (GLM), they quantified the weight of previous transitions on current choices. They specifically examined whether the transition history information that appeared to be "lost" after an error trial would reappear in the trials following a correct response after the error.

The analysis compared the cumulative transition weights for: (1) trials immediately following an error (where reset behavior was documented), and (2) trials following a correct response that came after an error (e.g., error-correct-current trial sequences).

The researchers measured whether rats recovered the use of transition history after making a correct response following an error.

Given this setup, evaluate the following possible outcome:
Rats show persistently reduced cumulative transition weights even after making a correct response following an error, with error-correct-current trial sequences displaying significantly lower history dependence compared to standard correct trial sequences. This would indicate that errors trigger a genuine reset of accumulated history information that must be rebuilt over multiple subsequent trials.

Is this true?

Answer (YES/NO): NO